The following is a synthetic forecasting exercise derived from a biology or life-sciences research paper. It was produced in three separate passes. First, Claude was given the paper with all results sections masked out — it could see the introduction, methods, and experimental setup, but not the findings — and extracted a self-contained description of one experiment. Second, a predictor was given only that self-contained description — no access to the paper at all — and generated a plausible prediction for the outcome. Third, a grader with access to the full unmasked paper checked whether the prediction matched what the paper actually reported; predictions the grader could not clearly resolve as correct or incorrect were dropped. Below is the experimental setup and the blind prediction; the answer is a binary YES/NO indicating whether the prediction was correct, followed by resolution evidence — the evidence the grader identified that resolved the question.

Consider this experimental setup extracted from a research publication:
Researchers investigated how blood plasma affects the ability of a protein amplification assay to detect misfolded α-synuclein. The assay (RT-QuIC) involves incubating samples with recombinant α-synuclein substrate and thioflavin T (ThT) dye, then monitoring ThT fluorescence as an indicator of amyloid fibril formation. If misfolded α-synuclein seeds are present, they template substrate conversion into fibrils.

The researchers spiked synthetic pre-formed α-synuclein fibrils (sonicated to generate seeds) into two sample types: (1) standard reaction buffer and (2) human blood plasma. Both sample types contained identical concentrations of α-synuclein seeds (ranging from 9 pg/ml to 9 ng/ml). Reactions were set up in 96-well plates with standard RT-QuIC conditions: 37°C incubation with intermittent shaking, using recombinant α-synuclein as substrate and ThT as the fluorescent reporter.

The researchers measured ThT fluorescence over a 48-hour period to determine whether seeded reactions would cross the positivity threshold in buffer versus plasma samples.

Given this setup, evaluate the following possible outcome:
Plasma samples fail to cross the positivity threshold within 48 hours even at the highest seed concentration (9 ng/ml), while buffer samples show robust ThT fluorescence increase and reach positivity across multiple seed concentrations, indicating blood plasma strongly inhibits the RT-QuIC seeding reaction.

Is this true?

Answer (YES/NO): NO